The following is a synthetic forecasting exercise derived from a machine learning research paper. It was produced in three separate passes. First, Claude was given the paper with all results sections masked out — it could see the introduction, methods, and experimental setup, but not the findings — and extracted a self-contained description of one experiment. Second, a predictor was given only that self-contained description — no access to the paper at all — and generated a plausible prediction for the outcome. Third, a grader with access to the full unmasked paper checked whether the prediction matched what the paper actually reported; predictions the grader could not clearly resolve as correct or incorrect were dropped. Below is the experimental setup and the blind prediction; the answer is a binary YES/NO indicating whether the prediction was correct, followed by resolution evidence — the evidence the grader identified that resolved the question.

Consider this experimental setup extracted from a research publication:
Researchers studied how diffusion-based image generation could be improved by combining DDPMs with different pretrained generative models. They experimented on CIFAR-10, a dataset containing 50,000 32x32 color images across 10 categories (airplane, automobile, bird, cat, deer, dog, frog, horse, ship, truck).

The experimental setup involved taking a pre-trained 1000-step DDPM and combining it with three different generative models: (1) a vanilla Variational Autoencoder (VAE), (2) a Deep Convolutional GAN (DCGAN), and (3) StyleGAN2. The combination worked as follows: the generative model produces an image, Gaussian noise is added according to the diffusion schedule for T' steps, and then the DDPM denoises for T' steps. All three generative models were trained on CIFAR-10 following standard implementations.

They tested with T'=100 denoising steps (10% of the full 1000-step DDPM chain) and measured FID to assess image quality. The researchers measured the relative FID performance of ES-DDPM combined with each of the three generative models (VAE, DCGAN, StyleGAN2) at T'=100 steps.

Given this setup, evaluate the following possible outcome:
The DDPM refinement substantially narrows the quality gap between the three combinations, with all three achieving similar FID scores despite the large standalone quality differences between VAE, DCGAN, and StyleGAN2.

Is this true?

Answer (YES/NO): NO